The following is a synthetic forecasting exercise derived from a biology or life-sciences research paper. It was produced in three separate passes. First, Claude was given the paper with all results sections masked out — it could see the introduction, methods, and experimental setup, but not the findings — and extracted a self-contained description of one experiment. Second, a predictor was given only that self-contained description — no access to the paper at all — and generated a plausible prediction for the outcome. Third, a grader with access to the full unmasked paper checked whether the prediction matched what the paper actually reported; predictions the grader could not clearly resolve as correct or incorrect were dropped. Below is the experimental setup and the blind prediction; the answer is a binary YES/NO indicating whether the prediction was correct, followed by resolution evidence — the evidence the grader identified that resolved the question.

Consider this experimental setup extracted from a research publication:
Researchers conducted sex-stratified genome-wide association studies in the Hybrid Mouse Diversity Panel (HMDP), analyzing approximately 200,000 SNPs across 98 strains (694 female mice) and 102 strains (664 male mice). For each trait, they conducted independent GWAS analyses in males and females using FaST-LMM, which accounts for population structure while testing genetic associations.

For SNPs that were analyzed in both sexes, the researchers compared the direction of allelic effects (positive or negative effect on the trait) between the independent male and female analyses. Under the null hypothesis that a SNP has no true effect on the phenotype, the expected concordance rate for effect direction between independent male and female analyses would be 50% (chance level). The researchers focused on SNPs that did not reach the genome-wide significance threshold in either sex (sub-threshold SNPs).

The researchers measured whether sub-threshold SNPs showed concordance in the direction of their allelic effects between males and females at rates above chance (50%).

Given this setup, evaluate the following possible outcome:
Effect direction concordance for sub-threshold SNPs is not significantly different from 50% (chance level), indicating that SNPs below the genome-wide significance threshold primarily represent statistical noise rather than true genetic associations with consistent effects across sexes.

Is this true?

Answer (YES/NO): NO